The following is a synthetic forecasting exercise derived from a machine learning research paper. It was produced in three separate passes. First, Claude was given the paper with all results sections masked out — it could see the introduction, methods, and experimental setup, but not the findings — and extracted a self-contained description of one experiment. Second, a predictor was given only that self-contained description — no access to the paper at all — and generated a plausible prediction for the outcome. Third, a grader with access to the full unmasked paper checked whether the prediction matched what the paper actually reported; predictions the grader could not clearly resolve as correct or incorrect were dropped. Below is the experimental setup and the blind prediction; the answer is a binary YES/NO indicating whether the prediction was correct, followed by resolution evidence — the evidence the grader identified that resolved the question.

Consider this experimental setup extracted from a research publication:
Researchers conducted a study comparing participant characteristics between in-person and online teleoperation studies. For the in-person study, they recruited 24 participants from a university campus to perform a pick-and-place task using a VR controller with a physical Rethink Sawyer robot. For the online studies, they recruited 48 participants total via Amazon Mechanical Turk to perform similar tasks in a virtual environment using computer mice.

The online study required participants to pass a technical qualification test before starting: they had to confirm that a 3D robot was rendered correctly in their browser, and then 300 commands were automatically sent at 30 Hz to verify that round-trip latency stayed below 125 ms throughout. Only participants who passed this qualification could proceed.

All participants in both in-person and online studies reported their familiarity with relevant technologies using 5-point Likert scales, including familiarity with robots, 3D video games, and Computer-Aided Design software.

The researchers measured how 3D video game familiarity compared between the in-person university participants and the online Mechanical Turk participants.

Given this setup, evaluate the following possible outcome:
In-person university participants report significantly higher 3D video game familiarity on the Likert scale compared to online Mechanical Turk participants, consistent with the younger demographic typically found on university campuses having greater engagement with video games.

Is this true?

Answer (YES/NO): NO